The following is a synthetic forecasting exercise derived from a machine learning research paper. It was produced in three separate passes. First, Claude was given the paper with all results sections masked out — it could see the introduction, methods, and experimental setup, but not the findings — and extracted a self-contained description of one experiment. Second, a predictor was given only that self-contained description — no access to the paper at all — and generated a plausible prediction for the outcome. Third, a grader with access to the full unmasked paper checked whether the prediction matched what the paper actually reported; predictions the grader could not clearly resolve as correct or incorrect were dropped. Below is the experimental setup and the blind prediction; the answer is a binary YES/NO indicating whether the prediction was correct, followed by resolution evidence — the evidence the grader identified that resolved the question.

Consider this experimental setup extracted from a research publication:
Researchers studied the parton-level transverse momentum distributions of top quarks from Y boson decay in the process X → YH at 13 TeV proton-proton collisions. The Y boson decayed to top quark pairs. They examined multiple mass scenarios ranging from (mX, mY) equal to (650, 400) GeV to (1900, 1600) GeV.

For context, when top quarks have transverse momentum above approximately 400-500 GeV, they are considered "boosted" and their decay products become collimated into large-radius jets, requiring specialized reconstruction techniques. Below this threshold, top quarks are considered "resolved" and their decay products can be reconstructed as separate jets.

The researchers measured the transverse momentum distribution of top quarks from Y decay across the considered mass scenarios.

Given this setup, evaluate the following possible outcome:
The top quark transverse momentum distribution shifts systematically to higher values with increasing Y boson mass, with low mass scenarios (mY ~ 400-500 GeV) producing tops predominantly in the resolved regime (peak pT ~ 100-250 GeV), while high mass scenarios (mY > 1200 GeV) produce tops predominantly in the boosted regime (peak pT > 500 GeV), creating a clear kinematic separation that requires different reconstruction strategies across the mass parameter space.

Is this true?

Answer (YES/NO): NO